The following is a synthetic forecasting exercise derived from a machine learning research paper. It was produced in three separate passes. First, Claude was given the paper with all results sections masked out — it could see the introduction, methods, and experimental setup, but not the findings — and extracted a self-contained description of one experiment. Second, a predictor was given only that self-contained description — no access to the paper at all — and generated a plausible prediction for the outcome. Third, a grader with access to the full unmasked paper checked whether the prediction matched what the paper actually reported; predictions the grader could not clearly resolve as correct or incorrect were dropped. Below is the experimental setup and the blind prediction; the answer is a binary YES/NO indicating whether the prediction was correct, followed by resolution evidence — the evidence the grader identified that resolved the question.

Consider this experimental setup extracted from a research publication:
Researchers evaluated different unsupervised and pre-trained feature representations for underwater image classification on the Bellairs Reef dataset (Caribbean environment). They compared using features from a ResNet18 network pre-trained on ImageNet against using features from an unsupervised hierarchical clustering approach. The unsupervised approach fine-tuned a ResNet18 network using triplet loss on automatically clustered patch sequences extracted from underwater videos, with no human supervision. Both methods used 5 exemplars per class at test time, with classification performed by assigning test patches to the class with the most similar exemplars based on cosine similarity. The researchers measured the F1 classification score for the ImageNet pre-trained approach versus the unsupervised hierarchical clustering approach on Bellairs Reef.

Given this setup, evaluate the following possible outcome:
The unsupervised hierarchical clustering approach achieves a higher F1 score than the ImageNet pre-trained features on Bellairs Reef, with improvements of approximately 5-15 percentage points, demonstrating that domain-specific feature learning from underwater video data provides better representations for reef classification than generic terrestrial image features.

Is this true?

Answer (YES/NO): NO